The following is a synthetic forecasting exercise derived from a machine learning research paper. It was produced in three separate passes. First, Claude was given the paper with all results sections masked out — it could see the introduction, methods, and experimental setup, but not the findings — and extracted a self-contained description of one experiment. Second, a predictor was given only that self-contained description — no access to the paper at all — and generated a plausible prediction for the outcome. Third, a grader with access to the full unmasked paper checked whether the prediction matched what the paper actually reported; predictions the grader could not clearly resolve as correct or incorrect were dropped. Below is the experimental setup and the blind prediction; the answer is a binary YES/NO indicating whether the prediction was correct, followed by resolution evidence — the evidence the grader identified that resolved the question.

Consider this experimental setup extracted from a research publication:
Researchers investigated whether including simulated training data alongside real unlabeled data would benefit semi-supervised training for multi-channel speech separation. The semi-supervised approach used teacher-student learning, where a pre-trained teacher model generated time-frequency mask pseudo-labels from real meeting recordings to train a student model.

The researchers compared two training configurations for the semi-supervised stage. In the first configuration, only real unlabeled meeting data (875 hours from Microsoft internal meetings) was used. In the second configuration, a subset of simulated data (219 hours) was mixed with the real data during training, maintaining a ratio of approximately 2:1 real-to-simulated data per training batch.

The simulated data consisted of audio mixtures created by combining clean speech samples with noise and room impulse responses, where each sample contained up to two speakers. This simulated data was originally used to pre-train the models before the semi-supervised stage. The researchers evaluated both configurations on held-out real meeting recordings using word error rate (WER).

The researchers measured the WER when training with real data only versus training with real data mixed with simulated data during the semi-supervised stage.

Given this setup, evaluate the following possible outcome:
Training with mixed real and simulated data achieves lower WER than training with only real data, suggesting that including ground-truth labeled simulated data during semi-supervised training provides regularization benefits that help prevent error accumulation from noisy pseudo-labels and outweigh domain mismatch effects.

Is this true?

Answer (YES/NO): NO